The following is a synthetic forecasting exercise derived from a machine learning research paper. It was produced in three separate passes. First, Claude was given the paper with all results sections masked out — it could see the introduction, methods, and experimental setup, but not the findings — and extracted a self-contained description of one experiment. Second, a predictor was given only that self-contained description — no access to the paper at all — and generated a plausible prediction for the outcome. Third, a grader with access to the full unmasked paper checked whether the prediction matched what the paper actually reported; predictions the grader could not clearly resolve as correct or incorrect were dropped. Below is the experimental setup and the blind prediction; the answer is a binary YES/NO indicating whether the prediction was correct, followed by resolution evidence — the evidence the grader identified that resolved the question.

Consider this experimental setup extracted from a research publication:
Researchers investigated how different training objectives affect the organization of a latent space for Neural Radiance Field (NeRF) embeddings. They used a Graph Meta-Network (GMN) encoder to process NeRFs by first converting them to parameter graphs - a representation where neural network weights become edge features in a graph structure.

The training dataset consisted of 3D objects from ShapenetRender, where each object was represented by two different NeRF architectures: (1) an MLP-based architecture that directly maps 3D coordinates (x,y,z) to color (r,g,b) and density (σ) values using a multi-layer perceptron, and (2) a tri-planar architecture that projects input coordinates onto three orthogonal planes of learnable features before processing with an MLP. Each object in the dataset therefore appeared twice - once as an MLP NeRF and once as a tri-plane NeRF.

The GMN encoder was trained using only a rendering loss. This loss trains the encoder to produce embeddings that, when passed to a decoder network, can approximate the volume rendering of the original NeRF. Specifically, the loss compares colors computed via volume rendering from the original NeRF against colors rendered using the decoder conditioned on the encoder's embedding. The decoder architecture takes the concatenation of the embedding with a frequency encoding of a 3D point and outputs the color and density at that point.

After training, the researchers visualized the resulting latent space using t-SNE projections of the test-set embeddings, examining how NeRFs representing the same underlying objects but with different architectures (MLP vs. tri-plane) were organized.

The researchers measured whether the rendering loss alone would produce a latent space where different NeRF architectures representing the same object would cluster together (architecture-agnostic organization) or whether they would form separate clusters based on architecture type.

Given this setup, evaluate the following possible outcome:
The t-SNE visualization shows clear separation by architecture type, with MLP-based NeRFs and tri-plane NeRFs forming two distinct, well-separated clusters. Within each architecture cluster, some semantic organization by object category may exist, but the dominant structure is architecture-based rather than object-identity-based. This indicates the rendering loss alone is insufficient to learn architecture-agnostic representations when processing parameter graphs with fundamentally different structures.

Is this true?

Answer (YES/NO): NO